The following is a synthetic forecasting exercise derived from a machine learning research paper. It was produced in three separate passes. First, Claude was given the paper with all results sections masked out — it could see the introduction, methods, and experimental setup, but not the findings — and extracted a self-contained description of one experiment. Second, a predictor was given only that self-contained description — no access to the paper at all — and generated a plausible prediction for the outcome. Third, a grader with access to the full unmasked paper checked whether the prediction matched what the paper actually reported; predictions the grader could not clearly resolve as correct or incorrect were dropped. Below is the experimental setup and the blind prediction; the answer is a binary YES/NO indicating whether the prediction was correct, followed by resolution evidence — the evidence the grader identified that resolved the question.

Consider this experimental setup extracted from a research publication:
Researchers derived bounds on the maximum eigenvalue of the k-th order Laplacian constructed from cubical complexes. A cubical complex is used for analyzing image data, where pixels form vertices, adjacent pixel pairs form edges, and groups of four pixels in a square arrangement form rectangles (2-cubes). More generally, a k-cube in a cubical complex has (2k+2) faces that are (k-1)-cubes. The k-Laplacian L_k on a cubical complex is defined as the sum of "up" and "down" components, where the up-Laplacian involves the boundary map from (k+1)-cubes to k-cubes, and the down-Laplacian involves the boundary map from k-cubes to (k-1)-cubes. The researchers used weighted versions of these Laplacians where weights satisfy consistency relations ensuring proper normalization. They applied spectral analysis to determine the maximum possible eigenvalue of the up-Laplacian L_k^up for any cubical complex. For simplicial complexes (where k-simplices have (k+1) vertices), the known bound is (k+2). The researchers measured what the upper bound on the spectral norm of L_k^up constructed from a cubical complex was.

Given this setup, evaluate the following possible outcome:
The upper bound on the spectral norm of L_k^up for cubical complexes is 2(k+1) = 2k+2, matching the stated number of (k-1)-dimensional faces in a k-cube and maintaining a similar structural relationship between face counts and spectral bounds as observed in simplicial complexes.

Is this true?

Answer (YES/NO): YES